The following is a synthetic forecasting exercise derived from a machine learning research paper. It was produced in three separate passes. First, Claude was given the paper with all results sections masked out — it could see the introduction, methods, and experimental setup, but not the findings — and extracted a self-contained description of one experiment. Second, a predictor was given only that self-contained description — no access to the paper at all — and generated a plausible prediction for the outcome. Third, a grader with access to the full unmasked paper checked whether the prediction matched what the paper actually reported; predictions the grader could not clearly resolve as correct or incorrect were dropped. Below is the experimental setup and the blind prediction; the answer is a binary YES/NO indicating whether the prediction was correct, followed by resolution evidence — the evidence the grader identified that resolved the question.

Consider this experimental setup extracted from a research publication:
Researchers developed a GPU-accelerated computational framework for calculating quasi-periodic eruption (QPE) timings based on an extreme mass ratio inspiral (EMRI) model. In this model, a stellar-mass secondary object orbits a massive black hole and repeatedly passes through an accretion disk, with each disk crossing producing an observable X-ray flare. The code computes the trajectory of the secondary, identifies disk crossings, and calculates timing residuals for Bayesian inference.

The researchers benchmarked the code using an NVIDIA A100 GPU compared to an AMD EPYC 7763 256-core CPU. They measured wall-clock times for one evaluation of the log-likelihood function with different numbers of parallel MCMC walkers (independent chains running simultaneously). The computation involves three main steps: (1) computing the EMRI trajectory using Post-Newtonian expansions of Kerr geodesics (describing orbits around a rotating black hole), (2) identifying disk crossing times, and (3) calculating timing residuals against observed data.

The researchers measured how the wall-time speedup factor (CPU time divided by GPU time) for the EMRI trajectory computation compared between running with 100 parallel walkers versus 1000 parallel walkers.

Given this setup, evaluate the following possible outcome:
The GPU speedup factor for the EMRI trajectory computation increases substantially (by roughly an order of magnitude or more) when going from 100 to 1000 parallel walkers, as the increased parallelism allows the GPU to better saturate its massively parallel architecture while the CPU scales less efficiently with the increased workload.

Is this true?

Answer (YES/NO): YES